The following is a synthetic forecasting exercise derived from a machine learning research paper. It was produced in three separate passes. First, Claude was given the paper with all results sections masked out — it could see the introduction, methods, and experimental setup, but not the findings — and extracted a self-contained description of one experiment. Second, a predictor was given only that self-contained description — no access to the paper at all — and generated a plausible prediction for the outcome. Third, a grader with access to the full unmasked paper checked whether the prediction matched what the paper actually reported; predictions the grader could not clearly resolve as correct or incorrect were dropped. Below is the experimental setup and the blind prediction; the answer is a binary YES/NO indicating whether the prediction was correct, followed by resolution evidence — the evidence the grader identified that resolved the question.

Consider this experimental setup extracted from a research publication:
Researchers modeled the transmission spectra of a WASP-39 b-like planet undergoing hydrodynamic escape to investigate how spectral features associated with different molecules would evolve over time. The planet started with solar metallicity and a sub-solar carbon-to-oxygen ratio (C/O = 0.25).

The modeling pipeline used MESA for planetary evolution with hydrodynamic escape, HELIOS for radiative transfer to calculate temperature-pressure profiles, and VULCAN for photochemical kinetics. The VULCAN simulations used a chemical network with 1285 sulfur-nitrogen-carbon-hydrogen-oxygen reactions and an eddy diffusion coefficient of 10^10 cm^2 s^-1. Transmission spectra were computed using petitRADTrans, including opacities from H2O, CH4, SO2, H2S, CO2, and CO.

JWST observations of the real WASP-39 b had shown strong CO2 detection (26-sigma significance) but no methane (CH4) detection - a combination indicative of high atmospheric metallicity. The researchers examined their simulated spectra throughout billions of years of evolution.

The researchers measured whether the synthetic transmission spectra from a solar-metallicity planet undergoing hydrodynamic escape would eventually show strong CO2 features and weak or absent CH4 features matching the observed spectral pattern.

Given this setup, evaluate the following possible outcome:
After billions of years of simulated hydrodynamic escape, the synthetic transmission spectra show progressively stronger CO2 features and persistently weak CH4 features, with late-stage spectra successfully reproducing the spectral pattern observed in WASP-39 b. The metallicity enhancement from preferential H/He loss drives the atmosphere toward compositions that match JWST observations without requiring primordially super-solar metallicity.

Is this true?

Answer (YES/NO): NO